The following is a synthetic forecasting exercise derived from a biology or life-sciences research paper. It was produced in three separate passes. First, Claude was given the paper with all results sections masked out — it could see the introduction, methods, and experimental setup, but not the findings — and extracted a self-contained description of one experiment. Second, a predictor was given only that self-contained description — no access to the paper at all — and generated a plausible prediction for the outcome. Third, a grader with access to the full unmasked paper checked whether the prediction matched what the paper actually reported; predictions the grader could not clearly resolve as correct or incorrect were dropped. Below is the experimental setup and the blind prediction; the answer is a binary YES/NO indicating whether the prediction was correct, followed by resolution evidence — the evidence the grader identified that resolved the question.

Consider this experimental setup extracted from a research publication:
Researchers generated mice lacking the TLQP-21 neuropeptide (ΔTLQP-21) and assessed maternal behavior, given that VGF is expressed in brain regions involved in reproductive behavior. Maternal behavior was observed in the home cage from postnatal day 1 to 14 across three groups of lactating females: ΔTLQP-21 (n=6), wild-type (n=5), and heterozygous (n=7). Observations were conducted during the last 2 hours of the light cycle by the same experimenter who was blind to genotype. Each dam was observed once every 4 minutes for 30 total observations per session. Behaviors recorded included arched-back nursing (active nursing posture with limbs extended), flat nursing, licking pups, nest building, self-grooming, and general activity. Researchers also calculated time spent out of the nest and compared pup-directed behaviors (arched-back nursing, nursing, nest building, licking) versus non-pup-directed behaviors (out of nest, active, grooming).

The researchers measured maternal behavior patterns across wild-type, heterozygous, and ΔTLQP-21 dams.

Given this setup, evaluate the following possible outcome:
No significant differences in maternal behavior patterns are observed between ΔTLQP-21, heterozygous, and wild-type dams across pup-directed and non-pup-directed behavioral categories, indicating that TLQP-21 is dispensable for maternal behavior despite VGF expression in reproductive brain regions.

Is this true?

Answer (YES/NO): YES